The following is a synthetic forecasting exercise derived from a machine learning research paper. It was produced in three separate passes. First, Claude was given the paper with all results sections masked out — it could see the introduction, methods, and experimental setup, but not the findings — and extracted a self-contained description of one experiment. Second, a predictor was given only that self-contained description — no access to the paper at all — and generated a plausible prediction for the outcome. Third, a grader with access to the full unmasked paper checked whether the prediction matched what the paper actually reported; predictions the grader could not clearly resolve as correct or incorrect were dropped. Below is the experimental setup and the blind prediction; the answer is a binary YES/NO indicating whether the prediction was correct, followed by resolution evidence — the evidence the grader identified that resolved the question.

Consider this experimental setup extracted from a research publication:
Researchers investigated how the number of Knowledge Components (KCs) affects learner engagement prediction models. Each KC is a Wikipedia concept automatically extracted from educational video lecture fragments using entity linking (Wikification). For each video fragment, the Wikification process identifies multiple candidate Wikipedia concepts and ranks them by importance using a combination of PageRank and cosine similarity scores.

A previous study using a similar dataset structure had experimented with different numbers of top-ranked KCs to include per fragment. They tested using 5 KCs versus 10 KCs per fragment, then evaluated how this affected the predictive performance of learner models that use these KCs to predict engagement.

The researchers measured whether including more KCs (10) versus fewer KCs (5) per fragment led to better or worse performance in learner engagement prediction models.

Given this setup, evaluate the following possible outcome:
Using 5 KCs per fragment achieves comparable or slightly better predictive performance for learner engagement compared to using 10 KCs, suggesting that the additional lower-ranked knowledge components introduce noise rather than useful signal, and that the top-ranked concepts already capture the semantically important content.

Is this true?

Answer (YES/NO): YES